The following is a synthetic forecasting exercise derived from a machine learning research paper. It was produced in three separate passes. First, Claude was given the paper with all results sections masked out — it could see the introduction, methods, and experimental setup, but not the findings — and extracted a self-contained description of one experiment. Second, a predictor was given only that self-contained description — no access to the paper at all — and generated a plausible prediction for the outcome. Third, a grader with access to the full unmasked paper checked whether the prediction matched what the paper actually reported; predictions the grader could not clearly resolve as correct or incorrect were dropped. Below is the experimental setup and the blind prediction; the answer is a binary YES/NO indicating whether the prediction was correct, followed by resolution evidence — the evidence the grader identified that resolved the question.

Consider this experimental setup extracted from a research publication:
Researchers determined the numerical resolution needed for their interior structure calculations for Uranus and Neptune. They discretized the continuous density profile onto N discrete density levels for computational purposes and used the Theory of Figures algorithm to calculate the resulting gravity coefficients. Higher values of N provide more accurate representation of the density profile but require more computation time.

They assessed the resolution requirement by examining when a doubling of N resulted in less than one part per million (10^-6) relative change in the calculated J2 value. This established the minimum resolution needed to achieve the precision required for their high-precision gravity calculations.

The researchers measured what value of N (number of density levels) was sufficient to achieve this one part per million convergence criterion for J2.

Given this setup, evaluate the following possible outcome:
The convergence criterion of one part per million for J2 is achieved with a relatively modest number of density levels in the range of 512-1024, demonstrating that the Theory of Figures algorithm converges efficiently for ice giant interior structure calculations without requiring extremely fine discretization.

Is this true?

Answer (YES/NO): NO